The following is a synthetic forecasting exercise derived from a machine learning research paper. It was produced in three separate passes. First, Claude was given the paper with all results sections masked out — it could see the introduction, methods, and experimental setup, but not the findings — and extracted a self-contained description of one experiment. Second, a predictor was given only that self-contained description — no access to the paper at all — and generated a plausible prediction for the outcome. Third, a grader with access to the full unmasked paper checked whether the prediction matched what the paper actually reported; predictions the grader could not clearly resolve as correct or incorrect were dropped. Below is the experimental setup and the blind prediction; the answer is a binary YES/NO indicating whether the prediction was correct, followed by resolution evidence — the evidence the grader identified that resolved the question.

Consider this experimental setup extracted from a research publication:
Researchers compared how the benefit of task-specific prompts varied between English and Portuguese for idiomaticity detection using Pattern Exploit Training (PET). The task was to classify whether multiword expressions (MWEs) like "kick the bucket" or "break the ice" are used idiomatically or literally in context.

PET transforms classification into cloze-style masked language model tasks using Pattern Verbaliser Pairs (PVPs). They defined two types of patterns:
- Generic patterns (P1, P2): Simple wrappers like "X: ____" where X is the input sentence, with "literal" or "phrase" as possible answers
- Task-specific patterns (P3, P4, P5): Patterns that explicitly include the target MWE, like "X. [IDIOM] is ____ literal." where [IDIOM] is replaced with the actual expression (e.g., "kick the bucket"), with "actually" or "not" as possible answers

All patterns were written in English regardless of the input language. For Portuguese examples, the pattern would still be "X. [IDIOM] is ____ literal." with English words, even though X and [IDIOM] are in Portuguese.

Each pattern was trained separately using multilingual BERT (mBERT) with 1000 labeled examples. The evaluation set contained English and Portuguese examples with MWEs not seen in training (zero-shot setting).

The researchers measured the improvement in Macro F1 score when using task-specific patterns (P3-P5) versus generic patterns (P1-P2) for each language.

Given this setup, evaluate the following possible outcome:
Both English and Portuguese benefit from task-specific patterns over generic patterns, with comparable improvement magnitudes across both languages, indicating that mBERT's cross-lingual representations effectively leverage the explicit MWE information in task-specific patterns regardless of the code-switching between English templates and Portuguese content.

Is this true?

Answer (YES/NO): NO